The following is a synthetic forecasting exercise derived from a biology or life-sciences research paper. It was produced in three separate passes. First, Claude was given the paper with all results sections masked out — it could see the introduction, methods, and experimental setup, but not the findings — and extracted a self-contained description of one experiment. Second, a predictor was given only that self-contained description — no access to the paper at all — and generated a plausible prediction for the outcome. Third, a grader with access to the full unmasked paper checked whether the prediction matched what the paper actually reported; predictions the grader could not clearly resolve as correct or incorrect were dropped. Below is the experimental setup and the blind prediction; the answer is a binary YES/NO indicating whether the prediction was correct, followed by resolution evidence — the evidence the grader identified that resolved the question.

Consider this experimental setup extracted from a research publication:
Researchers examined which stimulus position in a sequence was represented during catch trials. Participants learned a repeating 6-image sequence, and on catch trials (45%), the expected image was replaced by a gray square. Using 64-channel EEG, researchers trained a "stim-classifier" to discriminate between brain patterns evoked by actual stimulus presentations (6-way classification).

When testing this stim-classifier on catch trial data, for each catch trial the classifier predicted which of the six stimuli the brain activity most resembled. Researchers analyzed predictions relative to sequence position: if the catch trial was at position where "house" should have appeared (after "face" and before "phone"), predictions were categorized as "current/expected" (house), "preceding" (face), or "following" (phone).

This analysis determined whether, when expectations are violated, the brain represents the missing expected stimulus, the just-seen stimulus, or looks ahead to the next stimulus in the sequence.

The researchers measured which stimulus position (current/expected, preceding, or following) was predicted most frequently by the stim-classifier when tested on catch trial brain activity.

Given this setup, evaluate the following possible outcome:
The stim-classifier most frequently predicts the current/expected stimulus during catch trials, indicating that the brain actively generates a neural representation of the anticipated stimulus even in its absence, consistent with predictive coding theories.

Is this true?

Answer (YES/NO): YES